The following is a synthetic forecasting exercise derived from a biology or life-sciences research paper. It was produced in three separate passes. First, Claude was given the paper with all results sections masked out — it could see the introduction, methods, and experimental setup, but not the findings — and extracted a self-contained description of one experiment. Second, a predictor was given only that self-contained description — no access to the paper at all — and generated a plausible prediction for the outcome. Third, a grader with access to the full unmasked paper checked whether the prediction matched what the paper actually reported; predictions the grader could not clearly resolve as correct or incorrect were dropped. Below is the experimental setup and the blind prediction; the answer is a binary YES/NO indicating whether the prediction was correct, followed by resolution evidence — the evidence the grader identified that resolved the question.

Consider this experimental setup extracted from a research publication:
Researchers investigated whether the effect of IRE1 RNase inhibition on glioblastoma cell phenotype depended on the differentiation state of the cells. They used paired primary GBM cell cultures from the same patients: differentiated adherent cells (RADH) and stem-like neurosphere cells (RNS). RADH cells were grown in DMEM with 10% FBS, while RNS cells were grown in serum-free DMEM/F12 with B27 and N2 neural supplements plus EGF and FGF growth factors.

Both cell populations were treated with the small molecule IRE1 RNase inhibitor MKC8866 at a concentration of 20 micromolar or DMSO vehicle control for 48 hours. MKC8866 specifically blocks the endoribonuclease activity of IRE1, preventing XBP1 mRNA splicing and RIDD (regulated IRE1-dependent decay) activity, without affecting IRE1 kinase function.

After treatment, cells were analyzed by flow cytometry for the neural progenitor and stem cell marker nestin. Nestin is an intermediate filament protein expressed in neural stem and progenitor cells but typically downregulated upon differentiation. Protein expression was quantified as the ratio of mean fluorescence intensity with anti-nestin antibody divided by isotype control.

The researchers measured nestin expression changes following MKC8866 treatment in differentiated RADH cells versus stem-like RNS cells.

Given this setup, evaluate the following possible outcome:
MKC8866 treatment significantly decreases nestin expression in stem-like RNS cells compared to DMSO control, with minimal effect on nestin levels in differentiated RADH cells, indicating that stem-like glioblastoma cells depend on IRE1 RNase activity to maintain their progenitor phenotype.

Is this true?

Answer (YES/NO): NO